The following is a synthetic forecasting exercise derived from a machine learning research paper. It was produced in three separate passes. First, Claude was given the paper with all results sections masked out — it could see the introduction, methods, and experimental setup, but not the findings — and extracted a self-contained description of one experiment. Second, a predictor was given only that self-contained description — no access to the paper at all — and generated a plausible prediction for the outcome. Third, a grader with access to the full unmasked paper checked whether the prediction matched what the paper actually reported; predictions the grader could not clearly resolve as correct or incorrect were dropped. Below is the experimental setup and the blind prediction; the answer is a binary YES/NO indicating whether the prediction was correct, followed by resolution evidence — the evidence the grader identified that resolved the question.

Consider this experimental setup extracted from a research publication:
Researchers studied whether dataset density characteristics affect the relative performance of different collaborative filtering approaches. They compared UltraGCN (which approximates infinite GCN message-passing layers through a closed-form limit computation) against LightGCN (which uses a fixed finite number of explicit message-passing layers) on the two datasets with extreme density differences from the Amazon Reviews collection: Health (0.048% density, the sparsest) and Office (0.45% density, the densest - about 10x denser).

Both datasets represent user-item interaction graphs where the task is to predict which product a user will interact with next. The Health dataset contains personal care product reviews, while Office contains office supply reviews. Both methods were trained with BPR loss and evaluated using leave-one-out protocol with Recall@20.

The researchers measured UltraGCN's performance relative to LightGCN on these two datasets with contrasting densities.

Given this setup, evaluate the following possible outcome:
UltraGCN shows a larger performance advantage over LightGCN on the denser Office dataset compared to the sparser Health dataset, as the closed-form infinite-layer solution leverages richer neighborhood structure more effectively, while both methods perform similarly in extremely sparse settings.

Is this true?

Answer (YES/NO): NO